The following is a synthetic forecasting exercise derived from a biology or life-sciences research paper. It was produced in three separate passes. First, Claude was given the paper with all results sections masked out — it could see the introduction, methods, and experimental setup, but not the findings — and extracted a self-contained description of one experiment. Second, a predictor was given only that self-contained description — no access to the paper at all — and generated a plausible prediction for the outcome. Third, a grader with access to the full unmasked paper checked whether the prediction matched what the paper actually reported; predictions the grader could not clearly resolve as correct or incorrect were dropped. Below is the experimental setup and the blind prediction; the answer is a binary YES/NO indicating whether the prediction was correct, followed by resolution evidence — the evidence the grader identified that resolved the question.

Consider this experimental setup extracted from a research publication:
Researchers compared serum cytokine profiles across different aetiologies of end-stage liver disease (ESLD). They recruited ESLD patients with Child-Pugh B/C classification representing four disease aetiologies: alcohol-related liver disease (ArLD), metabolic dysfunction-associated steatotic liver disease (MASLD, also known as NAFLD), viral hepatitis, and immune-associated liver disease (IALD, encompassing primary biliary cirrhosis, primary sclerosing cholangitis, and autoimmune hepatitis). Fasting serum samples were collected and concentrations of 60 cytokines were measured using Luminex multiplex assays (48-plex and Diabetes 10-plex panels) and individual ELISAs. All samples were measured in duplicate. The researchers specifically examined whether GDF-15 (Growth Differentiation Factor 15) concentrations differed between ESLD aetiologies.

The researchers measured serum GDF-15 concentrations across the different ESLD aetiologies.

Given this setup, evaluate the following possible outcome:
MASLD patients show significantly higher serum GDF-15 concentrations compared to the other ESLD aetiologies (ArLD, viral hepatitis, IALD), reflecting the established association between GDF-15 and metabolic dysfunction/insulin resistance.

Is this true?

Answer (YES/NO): NO